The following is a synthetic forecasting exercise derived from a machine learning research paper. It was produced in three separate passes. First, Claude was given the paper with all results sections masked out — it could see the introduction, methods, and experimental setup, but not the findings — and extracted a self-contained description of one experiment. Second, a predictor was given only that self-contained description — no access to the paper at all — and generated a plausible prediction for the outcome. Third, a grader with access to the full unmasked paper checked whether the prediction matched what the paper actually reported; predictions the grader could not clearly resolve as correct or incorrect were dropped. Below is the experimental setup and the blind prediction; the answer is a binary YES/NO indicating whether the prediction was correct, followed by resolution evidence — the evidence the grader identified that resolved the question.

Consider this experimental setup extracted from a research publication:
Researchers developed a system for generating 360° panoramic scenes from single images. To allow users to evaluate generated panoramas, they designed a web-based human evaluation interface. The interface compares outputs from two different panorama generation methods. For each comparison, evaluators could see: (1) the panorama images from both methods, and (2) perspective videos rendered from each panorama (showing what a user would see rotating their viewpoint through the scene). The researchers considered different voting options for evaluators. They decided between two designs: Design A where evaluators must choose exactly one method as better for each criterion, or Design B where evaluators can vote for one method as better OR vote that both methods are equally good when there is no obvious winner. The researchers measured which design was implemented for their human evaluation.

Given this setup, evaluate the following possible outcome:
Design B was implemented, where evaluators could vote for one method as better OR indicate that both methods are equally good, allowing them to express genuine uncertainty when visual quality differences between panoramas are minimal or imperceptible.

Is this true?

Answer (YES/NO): YES